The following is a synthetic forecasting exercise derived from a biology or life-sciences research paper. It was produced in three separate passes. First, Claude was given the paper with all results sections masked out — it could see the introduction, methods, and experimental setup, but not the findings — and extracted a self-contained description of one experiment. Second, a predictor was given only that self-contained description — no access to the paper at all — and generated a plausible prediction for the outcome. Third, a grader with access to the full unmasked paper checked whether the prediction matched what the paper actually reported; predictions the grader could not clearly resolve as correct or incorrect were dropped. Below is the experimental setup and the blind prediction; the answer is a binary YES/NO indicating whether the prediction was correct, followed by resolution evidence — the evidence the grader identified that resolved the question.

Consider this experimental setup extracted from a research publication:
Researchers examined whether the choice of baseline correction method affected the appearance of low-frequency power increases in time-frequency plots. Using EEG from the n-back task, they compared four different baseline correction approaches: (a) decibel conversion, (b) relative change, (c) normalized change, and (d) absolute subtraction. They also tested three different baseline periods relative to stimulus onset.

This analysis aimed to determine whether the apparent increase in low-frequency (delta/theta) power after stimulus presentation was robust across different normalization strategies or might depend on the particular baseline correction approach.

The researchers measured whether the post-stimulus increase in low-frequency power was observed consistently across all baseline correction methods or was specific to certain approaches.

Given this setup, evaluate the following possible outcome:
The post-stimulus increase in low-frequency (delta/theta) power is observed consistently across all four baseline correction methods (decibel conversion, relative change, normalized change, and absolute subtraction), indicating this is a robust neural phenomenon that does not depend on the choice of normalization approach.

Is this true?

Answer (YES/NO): YES